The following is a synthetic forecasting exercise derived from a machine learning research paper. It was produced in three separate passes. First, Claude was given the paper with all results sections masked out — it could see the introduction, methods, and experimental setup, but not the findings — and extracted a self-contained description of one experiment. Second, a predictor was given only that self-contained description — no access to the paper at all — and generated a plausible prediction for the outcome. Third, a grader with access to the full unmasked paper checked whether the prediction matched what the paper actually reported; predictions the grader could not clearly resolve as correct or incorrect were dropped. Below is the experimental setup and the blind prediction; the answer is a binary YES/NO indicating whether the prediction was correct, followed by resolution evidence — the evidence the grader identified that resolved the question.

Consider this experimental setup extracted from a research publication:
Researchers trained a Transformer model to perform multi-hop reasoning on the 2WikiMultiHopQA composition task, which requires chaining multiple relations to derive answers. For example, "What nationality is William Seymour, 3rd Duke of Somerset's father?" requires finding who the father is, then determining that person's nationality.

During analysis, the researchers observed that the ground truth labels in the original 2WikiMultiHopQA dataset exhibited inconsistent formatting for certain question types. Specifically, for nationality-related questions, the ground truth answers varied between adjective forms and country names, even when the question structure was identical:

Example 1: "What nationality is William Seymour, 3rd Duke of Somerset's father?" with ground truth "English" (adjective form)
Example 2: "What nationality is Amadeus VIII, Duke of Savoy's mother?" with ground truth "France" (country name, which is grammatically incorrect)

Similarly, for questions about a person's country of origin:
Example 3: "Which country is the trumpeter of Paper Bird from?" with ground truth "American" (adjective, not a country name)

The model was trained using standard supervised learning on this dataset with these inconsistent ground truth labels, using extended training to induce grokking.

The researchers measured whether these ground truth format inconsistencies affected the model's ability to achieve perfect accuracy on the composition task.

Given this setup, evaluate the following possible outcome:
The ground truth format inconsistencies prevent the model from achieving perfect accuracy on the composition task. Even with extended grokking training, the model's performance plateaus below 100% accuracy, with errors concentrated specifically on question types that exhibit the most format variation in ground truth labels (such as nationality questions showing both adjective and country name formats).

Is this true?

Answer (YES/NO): YES